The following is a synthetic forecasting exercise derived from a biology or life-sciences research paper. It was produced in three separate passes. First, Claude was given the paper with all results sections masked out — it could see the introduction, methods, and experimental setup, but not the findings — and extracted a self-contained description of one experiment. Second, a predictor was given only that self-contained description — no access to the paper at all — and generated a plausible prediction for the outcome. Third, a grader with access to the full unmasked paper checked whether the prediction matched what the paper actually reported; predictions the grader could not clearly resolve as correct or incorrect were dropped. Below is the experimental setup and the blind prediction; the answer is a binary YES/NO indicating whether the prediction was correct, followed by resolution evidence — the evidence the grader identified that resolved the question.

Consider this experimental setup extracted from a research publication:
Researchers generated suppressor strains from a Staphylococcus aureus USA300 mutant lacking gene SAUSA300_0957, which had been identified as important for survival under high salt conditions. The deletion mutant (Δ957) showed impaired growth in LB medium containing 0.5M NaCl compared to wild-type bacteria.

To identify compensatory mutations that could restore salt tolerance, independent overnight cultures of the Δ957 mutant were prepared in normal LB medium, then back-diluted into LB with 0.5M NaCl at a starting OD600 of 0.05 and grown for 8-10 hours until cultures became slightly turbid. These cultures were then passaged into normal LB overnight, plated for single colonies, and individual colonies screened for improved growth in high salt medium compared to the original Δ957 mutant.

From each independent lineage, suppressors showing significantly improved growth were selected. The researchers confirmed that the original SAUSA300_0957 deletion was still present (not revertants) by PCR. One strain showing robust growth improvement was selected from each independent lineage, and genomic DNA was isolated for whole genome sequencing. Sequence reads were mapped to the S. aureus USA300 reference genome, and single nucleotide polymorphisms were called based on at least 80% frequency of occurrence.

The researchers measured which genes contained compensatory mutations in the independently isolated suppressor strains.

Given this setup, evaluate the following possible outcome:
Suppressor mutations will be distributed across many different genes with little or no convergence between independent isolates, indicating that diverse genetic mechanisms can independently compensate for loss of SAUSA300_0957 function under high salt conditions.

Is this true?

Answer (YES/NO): NO